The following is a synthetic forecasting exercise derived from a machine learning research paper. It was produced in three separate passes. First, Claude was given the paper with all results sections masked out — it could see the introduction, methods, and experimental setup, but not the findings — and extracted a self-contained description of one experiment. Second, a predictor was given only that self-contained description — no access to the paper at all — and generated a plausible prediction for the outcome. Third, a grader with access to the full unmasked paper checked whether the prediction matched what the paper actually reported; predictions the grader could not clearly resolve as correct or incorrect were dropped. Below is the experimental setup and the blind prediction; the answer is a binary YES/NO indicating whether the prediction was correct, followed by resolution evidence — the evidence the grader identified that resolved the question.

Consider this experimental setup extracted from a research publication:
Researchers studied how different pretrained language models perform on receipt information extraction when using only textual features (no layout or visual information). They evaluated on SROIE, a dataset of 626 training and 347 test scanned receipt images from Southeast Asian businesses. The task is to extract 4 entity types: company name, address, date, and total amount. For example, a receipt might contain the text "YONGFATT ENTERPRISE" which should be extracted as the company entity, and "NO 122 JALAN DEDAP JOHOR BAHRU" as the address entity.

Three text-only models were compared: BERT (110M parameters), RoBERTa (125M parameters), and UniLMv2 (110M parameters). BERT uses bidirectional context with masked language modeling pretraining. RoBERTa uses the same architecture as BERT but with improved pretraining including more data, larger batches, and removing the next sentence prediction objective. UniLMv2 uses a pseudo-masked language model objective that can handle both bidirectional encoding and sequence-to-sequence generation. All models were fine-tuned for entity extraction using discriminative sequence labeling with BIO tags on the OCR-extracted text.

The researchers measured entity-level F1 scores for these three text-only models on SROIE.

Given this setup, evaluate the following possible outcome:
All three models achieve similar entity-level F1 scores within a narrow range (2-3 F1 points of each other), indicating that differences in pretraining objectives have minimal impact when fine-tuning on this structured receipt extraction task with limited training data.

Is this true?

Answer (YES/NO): NO